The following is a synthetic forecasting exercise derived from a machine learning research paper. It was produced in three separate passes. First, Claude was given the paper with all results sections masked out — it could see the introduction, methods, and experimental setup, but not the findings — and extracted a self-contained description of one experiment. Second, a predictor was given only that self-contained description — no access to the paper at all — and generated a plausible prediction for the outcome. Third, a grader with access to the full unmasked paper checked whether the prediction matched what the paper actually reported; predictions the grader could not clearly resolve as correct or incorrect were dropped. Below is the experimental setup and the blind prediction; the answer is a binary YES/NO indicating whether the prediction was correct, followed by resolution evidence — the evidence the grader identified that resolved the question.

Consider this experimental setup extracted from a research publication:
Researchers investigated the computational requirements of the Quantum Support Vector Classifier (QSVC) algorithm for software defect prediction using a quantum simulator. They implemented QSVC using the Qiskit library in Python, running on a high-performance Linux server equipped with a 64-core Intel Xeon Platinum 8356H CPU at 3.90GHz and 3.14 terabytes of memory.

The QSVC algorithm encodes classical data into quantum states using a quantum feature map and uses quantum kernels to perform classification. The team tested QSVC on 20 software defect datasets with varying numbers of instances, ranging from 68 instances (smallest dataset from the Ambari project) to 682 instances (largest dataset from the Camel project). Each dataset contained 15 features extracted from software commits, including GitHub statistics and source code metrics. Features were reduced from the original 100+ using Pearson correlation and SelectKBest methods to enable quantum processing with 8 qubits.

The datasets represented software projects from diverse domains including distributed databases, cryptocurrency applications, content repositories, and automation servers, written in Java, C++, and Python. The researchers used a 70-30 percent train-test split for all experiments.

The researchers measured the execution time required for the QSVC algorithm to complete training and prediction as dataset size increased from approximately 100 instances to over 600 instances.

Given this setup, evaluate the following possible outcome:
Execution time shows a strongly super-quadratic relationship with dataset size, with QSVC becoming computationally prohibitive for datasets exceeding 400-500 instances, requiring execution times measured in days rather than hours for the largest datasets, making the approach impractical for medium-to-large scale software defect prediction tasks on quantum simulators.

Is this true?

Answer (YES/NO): YES